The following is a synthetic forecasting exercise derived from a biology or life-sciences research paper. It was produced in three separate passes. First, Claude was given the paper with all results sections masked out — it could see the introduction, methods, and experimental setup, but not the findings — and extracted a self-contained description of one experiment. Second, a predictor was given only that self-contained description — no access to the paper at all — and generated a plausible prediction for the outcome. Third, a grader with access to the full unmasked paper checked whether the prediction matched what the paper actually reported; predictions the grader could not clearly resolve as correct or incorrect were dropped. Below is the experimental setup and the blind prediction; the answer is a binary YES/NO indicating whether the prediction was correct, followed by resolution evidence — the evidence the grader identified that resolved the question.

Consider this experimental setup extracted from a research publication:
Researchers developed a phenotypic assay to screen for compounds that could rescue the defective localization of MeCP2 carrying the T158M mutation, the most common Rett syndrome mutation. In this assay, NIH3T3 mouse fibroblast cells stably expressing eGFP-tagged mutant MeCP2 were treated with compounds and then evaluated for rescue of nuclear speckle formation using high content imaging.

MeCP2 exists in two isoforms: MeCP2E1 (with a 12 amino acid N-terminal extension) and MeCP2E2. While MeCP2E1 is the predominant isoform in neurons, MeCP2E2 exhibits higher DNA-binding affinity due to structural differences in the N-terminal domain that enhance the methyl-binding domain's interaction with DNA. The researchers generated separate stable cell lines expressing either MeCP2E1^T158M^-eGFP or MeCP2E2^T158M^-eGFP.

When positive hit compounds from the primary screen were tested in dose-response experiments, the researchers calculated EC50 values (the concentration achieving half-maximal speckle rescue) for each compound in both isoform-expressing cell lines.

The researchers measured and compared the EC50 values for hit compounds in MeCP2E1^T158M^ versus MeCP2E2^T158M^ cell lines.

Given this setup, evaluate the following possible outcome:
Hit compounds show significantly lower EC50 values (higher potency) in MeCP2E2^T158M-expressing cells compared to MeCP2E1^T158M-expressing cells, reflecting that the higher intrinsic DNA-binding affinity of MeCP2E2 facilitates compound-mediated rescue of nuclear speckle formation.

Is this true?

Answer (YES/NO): NO